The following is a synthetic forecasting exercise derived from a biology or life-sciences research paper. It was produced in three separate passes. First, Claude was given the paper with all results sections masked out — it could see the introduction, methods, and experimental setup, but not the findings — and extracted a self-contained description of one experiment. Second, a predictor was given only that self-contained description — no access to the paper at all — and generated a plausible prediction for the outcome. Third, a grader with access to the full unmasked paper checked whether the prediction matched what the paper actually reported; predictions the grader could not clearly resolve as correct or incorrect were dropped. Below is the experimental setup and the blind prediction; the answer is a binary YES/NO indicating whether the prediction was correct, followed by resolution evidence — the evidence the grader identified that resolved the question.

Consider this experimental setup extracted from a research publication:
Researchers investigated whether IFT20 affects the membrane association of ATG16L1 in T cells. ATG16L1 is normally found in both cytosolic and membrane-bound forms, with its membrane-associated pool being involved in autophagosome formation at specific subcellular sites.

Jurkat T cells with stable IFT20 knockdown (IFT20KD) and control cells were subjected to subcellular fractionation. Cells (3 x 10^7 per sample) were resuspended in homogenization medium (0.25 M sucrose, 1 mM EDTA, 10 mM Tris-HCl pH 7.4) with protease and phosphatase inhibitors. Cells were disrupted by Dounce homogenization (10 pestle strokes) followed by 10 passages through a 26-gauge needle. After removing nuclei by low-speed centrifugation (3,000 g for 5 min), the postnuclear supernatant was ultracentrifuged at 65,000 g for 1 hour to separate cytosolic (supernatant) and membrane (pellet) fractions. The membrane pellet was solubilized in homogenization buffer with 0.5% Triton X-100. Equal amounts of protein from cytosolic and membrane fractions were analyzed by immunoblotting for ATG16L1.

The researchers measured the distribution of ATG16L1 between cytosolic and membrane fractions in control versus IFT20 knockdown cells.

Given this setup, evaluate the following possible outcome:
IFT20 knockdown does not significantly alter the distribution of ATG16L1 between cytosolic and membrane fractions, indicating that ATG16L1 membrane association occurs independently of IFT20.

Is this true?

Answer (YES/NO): NO